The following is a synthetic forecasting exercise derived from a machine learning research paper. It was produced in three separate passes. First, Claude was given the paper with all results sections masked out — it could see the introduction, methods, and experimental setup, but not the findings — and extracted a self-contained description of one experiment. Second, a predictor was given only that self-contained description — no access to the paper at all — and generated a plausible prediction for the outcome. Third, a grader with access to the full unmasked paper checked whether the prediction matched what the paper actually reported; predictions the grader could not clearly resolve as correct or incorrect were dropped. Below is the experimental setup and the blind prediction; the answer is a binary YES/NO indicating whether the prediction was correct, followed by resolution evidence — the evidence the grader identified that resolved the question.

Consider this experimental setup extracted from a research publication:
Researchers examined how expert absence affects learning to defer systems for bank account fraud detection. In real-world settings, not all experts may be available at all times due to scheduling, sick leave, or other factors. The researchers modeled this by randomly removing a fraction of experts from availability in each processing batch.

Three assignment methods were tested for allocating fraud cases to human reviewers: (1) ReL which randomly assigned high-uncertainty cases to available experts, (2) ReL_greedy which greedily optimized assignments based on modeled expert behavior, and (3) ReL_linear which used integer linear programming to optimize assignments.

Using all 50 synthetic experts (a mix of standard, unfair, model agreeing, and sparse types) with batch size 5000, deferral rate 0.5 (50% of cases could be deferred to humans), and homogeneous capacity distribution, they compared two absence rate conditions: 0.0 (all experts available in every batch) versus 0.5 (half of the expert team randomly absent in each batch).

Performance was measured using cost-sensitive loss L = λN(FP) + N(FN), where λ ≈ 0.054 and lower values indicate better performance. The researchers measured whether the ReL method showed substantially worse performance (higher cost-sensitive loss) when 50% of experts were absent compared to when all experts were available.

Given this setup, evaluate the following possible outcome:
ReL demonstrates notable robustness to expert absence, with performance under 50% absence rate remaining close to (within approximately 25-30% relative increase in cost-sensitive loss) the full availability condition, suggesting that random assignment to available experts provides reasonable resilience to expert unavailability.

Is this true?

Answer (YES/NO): NO